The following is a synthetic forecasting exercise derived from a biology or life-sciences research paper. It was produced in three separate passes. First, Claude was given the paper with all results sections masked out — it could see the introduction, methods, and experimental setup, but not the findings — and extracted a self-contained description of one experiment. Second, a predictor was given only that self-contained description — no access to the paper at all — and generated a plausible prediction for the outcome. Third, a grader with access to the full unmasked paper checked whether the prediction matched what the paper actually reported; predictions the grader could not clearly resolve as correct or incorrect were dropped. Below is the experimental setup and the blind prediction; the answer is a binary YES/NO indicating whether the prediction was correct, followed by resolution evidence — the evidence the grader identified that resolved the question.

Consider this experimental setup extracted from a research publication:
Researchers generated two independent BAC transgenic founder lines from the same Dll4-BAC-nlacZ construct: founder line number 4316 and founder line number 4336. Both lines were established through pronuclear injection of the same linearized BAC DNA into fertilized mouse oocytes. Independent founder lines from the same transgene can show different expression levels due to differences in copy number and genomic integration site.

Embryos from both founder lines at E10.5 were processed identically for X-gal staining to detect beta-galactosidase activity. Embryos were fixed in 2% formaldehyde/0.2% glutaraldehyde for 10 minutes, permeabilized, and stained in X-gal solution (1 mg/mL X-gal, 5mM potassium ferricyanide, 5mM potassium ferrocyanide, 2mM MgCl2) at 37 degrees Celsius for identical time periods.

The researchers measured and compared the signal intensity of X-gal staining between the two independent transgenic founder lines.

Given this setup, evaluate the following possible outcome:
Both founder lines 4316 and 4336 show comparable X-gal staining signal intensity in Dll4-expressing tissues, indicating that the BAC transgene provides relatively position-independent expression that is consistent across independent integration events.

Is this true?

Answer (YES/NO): NO